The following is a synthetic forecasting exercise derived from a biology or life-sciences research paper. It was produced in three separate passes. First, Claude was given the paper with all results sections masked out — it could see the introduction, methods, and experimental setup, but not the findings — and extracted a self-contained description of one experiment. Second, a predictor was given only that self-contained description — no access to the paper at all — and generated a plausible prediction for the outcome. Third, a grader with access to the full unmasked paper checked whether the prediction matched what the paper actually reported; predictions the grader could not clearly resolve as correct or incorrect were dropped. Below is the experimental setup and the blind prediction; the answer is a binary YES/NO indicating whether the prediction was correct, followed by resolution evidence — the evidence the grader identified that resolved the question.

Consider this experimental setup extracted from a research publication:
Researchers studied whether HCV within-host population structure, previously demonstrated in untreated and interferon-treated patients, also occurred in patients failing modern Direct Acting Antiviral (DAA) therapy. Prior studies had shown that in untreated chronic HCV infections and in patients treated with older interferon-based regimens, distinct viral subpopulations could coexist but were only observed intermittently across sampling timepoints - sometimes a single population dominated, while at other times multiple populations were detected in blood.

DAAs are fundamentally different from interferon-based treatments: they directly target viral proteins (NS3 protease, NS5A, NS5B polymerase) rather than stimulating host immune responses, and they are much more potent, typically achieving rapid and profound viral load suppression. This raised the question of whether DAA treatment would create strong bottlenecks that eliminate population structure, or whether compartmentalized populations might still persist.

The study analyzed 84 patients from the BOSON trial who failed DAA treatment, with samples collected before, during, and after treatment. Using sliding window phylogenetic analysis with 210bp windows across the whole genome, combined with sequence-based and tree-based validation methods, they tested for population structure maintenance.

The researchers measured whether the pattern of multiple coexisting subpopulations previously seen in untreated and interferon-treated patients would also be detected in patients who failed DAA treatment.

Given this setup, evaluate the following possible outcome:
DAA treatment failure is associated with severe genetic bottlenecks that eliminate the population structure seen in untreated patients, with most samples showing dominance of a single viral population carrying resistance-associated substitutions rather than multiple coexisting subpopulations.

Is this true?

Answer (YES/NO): NO